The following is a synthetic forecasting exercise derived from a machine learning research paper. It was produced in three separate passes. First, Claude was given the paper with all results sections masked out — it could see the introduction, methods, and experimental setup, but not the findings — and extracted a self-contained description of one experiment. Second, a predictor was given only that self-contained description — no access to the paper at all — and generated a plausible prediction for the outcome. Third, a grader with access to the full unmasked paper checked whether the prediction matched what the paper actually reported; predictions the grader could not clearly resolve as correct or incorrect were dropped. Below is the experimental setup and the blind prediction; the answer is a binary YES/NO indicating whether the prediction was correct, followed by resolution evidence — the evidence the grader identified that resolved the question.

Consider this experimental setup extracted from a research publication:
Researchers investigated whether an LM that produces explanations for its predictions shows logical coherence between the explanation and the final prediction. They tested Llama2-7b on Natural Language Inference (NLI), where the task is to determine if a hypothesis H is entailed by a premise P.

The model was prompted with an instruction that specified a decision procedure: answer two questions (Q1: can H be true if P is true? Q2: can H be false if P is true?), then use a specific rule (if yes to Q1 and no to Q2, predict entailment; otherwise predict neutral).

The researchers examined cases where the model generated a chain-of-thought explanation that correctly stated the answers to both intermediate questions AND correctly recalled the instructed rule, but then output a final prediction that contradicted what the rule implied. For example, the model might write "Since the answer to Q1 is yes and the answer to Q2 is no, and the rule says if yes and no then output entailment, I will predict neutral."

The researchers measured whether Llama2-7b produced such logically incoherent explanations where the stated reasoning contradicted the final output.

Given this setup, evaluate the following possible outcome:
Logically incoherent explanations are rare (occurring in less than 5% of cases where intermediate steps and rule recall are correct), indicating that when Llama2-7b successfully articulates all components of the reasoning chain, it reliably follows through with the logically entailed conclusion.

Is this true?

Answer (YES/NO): NO